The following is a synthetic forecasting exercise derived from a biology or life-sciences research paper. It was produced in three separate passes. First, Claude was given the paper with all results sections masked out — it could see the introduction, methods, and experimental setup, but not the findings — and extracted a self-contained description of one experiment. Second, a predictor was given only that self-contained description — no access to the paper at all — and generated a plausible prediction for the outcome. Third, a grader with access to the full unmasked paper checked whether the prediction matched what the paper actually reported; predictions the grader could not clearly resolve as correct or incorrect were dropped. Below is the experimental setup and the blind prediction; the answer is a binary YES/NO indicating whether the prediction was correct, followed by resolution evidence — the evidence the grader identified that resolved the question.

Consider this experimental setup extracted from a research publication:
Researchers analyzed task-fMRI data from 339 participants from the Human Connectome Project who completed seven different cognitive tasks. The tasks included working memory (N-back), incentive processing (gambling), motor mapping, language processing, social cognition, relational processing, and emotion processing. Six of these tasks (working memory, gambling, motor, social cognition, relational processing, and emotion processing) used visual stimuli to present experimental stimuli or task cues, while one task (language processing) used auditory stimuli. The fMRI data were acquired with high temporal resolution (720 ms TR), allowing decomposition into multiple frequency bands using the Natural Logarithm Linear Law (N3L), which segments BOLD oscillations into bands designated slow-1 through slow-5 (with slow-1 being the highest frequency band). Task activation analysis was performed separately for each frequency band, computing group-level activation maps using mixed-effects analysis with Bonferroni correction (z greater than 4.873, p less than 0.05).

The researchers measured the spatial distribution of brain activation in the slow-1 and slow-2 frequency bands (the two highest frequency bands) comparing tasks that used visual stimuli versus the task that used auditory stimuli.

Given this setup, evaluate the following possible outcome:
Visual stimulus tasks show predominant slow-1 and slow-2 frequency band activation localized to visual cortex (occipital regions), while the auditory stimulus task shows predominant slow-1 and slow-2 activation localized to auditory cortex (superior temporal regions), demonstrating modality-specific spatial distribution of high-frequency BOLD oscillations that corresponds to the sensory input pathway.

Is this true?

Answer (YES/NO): YES